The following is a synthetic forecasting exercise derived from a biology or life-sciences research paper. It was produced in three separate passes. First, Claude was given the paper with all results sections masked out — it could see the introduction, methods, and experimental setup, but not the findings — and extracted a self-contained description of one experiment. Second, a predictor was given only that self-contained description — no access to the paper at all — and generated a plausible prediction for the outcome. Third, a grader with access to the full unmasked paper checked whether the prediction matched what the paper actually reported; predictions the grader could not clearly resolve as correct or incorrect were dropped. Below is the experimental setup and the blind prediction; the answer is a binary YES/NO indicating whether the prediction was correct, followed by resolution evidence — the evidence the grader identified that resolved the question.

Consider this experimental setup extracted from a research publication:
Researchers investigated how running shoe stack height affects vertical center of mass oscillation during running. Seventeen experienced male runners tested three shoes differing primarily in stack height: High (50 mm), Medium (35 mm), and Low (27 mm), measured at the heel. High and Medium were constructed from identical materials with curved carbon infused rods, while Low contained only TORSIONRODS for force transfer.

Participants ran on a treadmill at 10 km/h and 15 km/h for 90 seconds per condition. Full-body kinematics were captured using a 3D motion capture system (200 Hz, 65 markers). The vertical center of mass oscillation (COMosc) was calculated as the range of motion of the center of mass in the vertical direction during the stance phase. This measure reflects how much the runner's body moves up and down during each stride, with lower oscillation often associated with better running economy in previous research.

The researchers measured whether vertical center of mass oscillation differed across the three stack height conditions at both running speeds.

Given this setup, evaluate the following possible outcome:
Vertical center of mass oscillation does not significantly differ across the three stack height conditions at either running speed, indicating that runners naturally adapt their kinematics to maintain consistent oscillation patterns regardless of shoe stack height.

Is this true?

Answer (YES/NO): NO